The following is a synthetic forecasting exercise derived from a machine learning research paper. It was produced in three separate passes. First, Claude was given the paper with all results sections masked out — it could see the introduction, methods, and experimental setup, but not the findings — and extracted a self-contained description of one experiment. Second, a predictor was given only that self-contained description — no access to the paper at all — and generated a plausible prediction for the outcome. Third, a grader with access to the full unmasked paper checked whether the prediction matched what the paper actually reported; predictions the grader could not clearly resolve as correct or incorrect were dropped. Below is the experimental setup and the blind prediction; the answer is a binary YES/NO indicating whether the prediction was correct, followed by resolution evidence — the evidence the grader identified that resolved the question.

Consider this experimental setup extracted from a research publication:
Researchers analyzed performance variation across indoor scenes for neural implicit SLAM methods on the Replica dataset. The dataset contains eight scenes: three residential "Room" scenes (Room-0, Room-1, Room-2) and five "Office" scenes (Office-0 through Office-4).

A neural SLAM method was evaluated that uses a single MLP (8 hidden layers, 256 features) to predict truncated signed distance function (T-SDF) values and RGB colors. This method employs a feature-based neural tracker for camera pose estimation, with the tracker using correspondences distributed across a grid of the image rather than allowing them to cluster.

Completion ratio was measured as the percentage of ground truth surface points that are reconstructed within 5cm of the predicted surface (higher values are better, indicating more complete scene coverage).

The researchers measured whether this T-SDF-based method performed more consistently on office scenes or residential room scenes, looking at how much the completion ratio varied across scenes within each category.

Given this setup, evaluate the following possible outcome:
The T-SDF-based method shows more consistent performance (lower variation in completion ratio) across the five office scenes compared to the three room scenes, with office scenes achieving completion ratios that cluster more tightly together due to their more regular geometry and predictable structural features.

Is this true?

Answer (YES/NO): YES